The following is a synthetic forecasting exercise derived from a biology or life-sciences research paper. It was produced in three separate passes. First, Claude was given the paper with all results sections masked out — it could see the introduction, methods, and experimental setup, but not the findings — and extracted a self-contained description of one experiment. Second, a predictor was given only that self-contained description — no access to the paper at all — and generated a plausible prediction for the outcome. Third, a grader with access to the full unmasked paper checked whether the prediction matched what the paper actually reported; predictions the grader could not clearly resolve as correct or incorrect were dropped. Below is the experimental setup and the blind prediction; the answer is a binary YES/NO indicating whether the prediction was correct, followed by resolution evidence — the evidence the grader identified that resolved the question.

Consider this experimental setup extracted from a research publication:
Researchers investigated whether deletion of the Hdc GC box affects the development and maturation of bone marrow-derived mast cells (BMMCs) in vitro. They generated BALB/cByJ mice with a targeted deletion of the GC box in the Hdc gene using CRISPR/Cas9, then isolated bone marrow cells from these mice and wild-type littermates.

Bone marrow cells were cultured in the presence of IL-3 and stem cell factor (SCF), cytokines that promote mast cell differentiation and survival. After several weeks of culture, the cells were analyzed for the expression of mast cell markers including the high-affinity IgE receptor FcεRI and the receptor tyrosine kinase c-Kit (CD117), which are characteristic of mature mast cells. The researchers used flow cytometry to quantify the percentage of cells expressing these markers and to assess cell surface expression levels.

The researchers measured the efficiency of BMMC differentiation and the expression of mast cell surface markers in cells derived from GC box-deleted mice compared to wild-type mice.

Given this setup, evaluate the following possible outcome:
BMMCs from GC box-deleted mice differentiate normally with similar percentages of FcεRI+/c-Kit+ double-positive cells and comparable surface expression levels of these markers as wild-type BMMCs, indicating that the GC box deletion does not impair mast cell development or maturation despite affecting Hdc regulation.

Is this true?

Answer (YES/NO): NO